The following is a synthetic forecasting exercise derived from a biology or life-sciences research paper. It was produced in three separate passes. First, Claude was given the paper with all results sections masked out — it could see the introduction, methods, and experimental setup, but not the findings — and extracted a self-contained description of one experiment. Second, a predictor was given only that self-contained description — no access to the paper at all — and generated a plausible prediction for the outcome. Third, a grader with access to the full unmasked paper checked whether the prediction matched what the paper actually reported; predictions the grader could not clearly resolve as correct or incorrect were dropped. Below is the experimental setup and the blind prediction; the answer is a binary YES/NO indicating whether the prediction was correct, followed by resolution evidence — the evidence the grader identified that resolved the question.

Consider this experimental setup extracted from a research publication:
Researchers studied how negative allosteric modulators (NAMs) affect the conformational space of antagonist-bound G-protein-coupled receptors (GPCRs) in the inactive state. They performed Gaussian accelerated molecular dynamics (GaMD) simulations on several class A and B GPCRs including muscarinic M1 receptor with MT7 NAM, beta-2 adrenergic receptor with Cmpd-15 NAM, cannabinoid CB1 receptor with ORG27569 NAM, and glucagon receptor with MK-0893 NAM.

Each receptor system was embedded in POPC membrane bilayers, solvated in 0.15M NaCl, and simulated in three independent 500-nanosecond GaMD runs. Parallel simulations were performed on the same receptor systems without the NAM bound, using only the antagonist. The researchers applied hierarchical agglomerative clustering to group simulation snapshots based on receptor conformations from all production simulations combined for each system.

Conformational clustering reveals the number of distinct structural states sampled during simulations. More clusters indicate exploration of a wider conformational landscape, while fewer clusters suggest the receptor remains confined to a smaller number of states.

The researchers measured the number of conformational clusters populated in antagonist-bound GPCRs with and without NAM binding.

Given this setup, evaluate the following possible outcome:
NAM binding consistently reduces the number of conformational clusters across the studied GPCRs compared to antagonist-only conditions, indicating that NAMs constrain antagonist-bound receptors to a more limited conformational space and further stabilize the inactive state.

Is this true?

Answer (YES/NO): NO